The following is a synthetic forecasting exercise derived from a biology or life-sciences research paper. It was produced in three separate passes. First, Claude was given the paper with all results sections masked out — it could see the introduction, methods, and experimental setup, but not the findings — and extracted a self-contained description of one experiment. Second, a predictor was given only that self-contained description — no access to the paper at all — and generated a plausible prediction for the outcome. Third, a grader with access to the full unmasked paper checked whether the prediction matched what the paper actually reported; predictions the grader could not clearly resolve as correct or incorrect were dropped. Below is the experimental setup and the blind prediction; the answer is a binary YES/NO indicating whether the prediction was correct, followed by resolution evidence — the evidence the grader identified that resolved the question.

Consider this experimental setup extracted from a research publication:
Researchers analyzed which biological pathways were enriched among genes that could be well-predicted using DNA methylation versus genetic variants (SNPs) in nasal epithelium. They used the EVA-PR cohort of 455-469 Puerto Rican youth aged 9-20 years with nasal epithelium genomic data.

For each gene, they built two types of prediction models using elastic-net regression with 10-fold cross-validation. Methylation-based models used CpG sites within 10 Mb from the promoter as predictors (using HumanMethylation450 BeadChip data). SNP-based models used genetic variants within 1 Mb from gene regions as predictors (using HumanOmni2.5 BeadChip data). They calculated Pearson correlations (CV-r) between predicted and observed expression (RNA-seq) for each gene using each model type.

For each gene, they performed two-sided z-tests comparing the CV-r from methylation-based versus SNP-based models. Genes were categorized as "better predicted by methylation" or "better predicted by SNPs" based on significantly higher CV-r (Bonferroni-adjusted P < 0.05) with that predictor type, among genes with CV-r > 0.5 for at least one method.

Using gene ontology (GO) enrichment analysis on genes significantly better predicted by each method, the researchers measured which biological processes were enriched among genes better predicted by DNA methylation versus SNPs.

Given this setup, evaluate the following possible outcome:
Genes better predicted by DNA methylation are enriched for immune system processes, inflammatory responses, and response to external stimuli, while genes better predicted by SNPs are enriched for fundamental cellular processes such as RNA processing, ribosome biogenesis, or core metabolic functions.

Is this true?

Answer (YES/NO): NO